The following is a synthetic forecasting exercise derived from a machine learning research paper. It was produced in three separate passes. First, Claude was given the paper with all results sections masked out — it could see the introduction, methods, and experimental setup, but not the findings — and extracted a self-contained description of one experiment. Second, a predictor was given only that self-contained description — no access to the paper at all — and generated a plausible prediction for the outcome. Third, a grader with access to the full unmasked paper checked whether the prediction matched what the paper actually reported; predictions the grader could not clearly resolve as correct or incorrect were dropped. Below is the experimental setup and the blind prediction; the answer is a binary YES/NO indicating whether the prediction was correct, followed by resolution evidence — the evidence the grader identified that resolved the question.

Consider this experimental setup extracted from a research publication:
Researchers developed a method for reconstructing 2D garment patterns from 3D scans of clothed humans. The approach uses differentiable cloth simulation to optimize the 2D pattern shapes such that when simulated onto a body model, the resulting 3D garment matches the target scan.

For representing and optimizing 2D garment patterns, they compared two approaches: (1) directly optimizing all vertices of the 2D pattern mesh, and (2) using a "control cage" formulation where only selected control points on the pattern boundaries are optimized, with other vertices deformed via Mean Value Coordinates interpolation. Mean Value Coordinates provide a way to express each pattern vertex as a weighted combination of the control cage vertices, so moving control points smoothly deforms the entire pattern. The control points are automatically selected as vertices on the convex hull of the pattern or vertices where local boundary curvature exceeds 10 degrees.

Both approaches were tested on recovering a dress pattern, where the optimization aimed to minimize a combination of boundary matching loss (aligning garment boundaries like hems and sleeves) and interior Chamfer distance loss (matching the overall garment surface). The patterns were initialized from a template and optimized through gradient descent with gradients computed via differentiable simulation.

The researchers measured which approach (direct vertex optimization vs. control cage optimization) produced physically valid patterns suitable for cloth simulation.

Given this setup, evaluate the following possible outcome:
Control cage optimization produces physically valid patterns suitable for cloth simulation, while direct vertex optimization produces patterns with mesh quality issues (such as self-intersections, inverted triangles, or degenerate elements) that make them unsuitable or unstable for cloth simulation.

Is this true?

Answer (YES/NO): YES